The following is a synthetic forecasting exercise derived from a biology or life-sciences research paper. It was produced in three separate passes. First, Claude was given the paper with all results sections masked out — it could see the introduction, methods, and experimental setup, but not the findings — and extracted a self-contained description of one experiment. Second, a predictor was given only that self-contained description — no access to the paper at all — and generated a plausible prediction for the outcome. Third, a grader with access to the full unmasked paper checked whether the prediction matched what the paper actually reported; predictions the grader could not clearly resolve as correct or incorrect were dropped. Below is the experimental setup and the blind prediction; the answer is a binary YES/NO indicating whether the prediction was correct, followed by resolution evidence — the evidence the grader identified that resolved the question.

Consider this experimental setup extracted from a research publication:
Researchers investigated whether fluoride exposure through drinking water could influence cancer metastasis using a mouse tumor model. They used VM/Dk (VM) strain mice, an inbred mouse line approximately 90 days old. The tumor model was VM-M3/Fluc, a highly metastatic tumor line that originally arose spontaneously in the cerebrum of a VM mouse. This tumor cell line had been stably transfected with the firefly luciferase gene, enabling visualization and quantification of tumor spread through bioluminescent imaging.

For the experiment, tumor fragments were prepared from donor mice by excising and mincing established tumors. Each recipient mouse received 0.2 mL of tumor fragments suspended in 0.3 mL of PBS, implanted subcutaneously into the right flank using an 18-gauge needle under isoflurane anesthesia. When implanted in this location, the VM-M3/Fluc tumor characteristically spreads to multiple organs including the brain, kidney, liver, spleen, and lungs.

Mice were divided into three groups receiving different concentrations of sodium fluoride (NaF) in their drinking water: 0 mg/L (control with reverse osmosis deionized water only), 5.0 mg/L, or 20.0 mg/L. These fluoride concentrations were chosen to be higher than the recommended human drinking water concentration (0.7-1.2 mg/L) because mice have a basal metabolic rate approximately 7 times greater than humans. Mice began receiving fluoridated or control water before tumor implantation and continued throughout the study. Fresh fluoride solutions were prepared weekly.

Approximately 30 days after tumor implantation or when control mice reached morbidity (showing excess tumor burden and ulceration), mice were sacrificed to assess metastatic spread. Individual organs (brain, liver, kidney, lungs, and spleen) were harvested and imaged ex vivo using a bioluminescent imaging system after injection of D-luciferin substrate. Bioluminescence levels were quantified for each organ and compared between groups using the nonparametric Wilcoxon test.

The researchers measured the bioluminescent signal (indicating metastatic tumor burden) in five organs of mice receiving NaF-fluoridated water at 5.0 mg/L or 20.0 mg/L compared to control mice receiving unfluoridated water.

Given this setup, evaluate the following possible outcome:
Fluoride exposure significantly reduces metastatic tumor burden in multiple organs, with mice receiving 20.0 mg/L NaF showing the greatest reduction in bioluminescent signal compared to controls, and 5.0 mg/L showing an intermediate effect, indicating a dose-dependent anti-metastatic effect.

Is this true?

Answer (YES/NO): NO